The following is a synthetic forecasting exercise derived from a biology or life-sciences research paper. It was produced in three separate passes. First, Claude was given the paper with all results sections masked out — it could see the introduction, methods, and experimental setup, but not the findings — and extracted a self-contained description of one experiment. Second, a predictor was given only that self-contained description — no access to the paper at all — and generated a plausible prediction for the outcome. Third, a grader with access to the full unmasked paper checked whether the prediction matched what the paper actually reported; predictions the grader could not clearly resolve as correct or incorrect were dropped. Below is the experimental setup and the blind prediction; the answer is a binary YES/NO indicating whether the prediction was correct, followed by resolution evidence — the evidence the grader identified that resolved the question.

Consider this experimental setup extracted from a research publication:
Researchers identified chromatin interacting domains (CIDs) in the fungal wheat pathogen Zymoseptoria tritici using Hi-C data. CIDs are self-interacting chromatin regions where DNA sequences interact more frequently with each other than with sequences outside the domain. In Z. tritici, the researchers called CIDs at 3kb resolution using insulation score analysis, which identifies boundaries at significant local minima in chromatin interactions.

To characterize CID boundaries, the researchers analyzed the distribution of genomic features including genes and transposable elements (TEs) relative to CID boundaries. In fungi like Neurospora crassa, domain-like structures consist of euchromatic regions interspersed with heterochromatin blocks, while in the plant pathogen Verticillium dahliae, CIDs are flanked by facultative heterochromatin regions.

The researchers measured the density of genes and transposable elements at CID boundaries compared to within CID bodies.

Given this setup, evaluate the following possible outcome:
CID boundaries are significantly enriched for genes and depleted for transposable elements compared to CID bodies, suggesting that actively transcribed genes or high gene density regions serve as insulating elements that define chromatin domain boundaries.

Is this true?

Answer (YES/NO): YES